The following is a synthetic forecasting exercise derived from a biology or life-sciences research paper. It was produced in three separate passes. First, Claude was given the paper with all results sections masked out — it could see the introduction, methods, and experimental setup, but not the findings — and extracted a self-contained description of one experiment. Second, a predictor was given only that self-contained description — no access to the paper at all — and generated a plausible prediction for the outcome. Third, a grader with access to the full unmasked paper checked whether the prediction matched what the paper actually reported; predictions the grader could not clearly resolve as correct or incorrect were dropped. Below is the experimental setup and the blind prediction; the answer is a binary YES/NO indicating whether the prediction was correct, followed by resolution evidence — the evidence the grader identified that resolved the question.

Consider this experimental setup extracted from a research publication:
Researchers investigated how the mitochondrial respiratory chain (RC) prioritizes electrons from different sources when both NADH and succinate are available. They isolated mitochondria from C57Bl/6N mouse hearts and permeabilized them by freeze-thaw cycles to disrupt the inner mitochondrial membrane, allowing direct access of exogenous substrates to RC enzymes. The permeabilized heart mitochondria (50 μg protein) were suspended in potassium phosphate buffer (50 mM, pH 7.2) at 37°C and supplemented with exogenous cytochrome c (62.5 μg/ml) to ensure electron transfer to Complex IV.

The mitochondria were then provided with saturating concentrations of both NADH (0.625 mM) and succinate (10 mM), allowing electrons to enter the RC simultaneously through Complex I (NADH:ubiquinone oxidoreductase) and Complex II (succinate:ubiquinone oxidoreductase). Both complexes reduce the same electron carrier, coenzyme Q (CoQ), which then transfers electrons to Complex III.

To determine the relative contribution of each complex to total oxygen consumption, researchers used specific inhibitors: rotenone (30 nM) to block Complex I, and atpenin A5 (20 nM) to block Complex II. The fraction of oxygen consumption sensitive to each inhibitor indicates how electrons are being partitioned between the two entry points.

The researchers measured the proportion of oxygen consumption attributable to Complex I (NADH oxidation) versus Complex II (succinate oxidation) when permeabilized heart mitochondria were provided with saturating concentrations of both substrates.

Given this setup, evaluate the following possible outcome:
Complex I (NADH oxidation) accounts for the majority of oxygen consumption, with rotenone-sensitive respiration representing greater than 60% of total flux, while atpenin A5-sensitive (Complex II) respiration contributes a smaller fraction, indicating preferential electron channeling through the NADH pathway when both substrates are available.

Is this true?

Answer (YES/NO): NO